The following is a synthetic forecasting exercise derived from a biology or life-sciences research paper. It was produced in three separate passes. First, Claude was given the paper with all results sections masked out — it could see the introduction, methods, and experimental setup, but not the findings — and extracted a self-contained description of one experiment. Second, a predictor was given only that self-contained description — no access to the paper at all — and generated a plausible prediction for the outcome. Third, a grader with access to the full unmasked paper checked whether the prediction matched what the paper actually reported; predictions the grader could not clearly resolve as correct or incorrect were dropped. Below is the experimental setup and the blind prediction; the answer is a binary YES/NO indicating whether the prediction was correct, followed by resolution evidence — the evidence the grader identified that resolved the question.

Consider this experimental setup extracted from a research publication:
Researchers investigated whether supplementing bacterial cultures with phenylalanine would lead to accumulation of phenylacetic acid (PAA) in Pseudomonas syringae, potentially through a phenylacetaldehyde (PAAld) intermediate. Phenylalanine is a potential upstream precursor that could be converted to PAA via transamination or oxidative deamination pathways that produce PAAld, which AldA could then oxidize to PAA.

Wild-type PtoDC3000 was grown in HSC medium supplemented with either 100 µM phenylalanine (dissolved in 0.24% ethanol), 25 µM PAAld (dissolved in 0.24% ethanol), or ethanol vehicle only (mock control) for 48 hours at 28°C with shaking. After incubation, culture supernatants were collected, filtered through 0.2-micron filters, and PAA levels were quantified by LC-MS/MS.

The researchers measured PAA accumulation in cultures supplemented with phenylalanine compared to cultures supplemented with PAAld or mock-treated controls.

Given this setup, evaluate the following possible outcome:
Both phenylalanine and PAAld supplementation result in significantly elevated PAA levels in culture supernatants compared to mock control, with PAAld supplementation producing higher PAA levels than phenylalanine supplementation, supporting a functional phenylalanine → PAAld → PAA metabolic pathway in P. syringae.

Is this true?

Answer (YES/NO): NO